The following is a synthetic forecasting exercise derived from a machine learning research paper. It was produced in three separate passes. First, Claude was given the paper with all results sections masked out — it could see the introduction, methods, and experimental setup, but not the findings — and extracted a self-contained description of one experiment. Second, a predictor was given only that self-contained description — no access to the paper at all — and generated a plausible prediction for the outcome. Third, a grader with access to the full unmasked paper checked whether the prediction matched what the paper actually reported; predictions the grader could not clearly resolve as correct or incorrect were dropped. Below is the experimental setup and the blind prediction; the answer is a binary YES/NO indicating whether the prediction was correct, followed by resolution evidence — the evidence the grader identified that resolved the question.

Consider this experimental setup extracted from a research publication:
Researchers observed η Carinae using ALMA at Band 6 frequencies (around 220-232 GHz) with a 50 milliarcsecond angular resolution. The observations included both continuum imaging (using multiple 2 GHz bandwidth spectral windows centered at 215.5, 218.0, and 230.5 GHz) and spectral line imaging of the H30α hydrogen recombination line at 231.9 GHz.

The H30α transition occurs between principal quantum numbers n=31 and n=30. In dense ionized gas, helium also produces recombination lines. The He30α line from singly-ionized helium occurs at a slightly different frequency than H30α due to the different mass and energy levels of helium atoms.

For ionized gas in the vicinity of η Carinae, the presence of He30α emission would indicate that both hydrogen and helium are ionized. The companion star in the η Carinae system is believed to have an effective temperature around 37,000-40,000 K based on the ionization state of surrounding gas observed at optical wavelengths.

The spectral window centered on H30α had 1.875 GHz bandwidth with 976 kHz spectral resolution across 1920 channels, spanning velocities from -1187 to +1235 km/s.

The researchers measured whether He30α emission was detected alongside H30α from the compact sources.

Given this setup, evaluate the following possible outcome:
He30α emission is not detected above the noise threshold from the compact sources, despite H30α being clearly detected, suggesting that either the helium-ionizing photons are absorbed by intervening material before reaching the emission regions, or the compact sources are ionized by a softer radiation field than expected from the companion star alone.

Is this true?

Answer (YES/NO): NO